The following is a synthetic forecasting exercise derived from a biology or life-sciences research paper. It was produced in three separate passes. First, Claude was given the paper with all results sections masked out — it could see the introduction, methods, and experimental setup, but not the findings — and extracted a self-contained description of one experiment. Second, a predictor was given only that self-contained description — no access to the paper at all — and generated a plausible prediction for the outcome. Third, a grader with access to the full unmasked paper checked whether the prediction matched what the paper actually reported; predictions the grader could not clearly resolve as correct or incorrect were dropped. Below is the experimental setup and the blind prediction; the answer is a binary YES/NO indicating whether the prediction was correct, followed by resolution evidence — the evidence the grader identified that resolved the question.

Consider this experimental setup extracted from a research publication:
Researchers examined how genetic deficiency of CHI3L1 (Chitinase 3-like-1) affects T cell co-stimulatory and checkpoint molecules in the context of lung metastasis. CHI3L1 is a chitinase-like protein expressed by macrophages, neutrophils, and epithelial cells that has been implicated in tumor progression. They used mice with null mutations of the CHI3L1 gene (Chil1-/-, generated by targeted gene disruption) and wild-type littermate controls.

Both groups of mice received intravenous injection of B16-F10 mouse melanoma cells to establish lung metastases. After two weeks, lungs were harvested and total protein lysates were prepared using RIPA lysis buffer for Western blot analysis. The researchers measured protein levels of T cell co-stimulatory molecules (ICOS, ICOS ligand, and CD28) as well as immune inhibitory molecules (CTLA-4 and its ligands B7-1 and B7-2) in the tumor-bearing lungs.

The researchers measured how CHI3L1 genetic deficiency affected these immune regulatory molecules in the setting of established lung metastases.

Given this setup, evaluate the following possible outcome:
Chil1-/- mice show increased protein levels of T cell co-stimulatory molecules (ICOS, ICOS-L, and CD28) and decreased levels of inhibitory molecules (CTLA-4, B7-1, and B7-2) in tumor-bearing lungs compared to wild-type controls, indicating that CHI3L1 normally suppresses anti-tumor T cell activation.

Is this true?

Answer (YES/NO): YES